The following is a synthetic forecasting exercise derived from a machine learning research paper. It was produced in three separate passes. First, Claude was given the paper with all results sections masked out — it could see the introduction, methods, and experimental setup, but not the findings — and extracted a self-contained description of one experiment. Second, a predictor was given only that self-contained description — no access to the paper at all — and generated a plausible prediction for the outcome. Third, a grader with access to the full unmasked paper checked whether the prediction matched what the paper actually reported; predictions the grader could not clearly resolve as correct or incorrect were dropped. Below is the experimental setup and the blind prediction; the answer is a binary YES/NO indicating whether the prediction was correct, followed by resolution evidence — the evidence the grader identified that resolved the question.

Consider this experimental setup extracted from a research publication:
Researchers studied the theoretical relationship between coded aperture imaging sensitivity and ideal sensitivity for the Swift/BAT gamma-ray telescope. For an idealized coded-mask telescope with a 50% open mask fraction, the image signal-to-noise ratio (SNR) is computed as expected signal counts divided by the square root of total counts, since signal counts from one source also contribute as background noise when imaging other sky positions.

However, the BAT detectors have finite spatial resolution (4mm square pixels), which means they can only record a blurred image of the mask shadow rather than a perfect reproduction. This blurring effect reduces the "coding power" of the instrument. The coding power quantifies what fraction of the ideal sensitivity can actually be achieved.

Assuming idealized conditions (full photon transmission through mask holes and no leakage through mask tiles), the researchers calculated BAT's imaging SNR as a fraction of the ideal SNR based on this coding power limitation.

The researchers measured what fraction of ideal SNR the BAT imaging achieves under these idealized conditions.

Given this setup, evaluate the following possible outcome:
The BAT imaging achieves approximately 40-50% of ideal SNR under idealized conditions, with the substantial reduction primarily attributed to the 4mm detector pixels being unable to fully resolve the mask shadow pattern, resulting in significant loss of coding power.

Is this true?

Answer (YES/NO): NO